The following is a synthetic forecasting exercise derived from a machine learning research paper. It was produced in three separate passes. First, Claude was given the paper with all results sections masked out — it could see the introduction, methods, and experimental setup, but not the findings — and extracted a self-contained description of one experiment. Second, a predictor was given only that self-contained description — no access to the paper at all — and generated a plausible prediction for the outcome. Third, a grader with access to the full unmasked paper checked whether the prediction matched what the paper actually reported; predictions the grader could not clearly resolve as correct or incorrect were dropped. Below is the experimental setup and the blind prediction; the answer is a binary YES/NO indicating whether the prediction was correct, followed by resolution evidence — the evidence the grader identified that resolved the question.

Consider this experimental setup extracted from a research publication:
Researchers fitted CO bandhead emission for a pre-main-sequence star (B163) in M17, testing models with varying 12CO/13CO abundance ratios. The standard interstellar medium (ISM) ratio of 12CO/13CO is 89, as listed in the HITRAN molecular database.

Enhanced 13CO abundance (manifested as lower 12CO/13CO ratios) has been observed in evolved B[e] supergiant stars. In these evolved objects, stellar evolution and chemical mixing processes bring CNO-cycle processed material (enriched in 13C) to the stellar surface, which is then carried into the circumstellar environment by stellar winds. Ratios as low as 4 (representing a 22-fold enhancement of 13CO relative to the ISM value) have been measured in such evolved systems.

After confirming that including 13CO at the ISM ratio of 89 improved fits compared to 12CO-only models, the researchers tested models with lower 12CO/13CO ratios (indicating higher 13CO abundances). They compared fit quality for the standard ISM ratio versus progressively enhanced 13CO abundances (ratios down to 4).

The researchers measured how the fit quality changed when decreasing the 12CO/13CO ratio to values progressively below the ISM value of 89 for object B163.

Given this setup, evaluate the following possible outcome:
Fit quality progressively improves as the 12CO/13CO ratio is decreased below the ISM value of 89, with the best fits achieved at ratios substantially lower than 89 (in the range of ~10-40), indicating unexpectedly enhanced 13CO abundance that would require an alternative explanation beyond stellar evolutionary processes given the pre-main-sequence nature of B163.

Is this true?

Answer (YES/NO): NO